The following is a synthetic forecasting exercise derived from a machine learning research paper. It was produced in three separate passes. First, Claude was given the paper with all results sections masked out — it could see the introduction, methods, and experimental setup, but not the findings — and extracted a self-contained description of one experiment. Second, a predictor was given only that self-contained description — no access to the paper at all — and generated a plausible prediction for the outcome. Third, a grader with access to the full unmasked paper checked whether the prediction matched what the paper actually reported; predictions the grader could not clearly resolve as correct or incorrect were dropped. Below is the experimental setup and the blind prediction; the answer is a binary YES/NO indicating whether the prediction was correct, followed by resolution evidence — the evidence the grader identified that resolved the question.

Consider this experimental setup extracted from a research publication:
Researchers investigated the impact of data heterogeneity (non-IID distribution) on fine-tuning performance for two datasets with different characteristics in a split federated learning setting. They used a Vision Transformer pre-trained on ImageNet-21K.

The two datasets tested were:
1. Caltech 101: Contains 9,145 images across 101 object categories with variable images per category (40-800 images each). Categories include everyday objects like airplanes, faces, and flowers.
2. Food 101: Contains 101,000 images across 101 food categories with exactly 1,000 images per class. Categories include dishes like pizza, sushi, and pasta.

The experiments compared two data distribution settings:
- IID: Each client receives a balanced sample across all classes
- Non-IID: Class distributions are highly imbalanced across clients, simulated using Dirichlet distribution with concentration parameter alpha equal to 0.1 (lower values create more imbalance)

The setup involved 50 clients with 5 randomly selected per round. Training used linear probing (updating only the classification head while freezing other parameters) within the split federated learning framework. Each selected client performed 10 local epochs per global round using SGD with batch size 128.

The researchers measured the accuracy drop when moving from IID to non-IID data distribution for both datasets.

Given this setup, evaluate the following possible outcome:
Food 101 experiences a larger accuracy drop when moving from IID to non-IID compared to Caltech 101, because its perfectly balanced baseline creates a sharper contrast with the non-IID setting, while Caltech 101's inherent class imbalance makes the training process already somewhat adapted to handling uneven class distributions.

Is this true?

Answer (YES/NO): YES